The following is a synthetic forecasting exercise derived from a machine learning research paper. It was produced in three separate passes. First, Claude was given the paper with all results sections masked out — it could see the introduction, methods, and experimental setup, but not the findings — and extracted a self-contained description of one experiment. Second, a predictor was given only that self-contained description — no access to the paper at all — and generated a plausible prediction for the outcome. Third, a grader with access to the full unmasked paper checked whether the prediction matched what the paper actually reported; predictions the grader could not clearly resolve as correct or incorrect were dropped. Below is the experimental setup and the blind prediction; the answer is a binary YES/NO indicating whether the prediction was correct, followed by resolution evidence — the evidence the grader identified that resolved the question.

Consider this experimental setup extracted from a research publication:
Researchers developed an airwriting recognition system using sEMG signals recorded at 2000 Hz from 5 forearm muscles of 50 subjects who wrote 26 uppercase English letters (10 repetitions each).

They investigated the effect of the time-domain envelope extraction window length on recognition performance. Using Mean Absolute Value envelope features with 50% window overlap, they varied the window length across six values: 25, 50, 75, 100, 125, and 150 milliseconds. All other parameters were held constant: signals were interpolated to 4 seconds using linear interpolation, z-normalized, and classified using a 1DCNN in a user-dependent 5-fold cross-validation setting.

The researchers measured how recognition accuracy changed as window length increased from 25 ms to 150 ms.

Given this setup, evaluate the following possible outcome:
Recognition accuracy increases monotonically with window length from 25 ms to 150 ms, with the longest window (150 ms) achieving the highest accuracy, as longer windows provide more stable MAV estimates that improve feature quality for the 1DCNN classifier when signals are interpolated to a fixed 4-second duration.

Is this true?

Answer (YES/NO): NO